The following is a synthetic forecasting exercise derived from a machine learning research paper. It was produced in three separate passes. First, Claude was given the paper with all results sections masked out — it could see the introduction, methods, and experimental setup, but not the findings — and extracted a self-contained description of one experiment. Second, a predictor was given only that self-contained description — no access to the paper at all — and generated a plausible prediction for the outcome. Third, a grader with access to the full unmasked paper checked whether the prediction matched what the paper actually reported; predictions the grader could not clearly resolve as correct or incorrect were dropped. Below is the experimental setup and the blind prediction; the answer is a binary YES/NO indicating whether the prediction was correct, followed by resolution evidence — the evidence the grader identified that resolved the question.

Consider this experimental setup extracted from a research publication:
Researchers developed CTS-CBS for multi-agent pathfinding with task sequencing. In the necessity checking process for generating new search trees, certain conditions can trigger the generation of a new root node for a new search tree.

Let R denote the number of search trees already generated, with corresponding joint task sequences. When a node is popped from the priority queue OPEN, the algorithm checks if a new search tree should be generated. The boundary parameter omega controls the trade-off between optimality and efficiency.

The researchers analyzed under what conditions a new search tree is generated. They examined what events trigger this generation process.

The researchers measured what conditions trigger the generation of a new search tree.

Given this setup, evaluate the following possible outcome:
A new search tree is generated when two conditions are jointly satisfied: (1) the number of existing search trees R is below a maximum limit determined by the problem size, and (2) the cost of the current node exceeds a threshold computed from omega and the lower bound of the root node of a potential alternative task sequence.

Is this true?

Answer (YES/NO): NO